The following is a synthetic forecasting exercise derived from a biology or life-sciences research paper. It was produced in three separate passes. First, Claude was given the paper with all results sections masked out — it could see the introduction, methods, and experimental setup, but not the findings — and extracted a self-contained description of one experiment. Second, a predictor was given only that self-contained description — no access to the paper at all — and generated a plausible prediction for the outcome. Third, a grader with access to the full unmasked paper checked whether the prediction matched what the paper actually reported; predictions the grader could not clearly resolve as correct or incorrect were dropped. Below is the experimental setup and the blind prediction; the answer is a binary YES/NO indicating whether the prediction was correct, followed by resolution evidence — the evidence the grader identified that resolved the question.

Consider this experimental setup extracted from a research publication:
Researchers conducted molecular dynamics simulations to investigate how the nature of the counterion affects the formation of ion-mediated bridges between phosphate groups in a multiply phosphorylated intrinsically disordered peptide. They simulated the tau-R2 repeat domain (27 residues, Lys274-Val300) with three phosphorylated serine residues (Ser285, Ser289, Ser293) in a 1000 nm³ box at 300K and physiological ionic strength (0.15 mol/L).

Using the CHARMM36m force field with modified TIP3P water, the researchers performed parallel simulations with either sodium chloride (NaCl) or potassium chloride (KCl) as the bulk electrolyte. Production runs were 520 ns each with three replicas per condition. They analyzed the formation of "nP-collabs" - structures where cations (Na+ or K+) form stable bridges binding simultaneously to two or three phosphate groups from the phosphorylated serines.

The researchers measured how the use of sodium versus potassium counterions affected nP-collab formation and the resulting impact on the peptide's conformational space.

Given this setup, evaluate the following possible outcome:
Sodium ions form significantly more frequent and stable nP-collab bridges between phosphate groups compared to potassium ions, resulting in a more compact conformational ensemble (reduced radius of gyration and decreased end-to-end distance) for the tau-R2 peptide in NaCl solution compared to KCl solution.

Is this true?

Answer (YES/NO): NO